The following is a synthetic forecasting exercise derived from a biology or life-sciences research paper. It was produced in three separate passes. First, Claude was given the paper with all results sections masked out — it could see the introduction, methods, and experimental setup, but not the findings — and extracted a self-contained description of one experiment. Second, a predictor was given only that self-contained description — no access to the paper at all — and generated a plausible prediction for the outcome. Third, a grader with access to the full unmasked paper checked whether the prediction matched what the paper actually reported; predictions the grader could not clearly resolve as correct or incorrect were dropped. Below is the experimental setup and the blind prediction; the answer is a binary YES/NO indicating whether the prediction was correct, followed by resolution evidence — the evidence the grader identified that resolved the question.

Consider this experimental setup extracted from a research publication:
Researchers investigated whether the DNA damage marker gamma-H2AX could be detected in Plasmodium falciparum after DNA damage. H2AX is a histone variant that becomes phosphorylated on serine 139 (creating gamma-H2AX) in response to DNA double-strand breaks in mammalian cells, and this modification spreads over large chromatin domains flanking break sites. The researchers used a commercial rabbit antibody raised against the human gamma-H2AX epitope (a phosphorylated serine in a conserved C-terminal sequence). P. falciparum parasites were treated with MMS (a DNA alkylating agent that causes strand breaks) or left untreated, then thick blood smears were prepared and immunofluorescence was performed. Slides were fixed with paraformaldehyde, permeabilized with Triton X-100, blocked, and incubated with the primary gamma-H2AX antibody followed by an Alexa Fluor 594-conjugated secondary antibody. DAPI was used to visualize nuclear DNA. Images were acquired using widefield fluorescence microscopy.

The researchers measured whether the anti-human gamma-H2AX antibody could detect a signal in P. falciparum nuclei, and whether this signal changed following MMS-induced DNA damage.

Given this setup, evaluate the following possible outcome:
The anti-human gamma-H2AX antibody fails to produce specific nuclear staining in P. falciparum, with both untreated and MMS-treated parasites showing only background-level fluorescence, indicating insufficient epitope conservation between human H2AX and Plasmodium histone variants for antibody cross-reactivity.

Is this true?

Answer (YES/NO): NO